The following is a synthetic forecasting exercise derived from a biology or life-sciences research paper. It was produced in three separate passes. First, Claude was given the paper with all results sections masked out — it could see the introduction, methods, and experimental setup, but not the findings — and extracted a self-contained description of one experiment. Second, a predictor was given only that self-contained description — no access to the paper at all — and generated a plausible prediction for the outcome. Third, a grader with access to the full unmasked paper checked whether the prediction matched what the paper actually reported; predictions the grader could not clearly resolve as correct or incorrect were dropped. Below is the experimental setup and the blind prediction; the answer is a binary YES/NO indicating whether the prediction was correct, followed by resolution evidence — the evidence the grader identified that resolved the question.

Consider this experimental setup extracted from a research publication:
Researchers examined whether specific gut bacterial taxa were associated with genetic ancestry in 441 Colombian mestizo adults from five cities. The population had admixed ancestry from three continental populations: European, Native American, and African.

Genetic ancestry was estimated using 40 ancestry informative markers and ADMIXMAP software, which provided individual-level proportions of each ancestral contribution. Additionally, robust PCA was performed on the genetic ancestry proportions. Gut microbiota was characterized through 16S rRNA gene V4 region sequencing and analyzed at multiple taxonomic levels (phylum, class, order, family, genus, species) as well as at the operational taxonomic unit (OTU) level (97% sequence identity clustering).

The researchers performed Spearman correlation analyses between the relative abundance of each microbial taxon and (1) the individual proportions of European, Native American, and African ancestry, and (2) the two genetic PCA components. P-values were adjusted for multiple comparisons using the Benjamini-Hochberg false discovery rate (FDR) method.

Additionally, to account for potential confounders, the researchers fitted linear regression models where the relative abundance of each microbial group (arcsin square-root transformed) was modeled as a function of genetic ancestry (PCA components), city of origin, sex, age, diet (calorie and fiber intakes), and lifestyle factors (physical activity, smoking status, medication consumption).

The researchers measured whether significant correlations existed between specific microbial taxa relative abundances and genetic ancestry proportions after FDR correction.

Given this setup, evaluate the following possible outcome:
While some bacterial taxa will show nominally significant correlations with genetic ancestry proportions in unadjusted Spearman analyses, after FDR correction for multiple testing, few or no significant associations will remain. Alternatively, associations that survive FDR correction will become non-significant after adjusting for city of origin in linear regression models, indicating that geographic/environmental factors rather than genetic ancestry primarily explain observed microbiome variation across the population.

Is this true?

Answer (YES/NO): YES